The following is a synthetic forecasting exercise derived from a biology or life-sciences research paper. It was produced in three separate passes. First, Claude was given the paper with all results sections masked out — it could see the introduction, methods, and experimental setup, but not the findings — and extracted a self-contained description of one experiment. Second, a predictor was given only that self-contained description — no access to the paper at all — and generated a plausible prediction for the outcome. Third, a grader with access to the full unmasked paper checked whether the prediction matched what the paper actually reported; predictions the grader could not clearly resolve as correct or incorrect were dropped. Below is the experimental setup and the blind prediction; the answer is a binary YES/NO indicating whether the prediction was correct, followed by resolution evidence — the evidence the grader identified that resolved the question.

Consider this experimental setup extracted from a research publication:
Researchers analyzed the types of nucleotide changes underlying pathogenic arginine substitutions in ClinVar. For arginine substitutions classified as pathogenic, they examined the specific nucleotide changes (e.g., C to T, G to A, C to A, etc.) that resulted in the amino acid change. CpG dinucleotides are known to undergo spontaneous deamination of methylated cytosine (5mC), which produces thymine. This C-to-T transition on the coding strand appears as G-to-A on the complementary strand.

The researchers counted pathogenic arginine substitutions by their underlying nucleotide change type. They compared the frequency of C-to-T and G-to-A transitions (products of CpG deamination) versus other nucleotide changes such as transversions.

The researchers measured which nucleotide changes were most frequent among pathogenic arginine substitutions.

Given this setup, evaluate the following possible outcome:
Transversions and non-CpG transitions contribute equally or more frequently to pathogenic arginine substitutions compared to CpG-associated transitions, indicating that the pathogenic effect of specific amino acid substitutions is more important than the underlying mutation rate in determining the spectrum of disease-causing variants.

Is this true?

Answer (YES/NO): NO